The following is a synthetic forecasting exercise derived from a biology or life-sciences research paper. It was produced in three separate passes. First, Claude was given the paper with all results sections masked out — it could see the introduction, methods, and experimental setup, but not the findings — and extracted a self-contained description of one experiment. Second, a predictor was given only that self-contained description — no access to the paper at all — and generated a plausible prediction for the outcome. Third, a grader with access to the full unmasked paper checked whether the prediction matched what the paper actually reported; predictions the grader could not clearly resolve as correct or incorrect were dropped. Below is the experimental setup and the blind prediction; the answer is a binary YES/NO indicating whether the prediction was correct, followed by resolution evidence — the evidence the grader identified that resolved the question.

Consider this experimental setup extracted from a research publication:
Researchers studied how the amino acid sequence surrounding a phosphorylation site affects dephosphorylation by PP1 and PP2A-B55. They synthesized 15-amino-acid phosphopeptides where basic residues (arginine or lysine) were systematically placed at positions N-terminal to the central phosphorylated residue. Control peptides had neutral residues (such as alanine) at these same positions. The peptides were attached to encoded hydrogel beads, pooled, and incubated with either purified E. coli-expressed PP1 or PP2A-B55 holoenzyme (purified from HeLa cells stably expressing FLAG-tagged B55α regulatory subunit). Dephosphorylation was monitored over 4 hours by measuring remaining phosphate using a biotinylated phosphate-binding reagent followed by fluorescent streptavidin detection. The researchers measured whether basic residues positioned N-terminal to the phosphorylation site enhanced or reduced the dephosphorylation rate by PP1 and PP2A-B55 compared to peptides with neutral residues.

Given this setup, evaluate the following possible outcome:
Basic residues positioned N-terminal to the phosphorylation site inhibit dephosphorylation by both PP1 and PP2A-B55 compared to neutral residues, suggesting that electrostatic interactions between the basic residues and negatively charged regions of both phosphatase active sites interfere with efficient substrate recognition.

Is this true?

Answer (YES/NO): NO